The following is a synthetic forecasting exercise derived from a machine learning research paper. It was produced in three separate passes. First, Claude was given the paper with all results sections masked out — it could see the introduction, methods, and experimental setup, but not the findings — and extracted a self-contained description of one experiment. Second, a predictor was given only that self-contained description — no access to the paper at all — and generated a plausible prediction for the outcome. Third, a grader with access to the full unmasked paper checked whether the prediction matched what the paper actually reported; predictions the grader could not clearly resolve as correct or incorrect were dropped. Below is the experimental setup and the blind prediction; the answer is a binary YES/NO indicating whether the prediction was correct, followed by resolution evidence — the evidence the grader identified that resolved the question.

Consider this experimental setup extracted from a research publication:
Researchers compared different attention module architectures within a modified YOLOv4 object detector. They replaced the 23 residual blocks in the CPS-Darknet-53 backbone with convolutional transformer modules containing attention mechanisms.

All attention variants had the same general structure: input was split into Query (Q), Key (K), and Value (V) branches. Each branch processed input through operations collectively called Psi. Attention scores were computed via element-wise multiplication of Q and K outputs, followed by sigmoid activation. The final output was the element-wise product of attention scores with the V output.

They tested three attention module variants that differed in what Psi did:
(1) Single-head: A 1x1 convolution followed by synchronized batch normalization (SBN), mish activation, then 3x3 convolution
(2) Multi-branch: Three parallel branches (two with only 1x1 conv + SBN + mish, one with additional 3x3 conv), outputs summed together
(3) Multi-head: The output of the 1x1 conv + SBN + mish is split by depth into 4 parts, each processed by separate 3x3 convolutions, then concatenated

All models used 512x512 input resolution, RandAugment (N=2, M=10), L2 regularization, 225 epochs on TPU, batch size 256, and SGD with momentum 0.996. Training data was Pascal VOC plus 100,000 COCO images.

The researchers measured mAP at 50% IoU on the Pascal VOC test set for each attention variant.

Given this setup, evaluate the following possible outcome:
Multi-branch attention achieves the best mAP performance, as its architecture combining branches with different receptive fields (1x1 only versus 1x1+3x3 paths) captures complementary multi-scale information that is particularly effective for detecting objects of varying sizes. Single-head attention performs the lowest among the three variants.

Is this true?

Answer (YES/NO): NO